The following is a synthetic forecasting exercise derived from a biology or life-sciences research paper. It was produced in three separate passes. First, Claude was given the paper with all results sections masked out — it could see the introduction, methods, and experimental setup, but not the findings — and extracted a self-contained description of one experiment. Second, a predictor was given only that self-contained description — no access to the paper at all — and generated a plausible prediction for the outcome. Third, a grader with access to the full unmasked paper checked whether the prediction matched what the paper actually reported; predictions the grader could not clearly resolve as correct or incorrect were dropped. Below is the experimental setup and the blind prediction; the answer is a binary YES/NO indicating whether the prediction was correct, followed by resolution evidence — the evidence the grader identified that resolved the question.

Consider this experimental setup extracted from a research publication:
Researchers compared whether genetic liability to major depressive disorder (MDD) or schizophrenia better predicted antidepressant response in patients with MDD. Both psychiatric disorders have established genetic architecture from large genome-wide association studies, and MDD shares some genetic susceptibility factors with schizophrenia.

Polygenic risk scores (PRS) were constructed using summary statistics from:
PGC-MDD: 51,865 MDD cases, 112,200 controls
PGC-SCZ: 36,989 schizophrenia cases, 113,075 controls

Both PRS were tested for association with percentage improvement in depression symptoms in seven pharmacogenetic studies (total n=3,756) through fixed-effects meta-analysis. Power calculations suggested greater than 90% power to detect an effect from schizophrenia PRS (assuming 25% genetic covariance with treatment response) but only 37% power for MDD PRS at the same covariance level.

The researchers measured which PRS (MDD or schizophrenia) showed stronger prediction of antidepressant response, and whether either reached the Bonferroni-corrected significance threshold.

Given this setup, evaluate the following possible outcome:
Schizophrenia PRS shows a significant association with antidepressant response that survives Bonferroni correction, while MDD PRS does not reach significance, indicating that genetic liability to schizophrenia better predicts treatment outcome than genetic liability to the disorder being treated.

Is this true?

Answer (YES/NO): NO